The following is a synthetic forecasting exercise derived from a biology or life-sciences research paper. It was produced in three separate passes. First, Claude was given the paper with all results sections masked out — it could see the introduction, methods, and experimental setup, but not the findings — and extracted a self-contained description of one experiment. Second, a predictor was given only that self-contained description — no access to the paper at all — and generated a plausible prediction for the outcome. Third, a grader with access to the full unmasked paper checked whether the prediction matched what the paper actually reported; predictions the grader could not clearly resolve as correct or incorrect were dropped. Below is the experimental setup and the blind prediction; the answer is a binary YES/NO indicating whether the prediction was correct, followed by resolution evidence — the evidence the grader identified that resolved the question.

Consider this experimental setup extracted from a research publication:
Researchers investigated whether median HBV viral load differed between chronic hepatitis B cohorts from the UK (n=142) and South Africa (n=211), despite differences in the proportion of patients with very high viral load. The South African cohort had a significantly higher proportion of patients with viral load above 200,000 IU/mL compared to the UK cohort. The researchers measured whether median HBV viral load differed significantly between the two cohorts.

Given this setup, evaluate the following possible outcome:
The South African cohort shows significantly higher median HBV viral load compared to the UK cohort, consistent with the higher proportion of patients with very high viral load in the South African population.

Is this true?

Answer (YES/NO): NO